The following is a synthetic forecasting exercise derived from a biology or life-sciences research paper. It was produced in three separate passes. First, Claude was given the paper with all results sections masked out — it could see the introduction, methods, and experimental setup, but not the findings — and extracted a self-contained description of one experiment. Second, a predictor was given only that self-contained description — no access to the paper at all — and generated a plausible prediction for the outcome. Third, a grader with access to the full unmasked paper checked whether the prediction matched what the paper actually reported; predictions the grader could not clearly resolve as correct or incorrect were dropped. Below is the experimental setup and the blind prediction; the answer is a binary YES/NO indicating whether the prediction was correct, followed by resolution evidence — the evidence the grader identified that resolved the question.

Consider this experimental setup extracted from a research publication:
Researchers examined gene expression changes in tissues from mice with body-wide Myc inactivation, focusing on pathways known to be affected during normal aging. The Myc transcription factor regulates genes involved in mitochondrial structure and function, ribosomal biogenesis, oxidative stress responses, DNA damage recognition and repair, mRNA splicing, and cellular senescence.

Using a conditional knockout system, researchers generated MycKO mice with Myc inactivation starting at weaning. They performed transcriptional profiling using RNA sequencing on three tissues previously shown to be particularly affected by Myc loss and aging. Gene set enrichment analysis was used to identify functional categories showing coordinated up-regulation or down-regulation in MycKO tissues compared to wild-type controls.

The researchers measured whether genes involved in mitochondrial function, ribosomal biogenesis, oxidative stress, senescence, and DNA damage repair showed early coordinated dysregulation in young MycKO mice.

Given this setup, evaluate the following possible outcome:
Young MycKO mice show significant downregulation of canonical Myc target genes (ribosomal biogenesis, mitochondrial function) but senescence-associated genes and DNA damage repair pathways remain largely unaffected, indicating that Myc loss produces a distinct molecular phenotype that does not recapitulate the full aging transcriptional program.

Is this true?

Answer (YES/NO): NO